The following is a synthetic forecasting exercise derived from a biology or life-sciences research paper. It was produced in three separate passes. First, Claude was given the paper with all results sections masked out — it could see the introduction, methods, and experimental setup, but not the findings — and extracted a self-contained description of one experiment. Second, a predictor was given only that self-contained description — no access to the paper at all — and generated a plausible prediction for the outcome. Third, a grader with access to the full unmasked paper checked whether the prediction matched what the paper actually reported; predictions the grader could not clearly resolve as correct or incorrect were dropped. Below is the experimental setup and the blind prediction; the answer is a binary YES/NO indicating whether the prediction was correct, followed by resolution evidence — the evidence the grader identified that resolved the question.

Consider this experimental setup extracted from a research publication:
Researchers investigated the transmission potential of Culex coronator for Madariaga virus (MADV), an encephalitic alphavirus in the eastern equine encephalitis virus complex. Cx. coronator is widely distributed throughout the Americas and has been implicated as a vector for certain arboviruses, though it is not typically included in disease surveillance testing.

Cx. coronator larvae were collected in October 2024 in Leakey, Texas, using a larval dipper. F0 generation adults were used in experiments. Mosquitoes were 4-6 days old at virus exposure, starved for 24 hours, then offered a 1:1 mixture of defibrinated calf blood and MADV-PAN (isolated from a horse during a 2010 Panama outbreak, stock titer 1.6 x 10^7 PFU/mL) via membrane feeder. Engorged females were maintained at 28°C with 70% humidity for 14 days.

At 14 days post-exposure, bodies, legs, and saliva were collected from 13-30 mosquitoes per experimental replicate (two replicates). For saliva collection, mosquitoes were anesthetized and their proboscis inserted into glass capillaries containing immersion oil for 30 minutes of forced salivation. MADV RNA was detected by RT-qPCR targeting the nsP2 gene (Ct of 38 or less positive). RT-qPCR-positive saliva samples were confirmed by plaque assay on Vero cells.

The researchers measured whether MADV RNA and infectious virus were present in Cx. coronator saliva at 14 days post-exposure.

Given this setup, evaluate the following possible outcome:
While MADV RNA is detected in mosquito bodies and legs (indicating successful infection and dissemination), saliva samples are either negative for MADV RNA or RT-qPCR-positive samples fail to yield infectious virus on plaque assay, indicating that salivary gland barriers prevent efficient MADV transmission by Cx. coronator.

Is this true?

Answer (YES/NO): NO